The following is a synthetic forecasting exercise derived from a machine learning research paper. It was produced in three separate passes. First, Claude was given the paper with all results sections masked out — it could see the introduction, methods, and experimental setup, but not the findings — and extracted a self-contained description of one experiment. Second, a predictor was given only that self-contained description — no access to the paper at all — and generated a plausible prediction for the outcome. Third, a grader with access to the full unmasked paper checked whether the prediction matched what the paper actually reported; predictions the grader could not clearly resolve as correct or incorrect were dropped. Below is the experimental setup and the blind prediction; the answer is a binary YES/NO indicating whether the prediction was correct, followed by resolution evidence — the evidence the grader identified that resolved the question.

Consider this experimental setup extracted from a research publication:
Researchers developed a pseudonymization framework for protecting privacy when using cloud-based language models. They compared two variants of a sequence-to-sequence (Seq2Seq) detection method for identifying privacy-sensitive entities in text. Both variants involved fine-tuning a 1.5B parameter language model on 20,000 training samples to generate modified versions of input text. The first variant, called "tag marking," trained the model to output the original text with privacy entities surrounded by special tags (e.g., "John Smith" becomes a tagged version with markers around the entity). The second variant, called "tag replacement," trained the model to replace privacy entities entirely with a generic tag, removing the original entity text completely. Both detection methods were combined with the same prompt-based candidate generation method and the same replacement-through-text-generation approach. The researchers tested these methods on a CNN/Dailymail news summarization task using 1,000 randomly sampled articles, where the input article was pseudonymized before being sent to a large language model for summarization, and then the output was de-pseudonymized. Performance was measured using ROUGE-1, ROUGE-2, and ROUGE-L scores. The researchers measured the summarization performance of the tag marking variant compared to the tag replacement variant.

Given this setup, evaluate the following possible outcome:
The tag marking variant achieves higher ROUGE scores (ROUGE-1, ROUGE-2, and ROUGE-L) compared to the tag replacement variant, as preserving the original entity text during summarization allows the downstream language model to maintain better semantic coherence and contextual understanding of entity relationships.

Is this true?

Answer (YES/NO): YES